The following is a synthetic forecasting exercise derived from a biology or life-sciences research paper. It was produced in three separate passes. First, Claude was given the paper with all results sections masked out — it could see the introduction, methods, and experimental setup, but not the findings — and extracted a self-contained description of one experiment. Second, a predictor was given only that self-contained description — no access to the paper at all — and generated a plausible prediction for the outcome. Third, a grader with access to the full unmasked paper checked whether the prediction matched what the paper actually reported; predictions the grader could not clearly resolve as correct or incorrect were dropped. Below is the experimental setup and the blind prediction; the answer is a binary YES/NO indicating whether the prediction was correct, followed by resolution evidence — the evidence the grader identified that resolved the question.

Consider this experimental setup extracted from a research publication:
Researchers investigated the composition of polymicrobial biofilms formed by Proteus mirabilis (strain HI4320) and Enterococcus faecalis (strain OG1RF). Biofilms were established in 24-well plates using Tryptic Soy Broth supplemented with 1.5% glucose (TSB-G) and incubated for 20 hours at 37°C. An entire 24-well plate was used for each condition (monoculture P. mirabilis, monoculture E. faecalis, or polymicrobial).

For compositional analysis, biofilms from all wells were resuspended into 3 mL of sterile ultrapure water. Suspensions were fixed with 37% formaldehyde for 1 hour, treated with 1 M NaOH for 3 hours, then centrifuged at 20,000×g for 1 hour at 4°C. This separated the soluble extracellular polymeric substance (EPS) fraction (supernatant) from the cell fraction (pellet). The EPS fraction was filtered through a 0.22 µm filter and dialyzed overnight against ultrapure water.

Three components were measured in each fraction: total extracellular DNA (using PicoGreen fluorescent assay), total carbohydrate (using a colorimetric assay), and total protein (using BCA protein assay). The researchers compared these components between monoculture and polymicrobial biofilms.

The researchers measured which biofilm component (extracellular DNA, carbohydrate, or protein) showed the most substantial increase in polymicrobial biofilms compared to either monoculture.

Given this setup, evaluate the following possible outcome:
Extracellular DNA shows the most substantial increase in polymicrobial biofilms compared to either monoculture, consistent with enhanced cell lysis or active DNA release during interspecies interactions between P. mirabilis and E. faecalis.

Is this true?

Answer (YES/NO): NO